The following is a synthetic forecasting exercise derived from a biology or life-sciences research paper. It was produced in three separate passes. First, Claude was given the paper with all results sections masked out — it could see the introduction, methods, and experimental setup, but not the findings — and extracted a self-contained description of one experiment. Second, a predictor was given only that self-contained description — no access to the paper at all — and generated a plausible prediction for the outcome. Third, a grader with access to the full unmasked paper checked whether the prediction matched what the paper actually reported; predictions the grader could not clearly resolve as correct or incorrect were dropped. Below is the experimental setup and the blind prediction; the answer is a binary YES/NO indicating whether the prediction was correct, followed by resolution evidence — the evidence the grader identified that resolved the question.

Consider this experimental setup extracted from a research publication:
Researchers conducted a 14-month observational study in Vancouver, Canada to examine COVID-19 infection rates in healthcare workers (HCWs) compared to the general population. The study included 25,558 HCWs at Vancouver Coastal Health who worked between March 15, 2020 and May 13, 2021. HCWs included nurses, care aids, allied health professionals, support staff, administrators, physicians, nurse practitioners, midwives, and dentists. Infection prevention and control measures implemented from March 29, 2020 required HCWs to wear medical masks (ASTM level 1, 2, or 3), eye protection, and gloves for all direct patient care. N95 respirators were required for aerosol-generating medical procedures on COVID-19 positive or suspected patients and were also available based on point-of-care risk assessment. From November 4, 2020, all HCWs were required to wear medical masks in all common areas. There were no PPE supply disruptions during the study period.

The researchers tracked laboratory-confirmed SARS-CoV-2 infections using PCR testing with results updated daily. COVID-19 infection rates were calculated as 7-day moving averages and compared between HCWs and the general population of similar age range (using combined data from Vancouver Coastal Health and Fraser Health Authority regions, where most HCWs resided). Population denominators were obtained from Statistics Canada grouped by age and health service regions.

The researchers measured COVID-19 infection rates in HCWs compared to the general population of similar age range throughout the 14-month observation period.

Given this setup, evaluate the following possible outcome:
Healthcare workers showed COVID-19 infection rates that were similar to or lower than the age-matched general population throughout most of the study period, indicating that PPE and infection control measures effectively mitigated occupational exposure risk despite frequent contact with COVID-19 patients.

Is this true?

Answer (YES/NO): YES